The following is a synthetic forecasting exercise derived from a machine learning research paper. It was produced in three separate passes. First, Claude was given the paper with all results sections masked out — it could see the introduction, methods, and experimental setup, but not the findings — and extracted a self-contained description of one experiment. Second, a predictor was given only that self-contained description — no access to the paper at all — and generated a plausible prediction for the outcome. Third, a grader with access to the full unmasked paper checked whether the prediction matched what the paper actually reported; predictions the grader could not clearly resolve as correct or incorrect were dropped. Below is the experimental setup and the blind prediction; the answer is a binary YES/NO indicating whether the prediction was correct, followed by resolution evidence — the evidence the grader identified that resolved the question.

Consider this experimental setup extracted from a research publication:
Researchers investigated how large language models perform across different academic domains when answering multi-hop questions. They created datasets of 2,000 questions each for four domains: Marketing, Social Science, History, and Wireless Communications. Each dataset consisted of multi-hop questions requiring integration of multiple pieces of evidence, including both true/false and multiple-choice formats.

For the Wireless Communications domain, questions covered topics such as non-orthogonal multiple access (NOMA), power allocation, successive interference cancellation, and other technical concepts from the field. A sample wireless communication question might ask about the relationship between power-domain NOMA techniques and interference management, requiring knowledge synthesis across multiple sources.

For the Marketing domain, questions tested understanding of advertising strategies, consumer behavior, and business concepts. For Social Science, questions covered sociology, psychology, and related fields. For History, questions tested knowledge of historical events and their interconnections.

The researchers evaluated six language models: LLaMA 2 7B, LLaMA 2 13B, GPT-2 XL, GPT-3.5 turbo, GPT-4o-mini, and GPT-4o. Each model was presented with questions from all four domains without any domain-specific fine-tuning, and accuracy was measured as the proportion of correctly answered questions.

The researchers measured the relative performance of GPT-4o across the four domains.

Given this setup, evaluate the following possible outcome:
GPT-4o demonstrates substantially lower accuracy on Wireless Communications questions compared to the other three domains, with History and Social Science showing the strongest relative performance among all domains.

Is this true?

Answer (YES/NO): NO